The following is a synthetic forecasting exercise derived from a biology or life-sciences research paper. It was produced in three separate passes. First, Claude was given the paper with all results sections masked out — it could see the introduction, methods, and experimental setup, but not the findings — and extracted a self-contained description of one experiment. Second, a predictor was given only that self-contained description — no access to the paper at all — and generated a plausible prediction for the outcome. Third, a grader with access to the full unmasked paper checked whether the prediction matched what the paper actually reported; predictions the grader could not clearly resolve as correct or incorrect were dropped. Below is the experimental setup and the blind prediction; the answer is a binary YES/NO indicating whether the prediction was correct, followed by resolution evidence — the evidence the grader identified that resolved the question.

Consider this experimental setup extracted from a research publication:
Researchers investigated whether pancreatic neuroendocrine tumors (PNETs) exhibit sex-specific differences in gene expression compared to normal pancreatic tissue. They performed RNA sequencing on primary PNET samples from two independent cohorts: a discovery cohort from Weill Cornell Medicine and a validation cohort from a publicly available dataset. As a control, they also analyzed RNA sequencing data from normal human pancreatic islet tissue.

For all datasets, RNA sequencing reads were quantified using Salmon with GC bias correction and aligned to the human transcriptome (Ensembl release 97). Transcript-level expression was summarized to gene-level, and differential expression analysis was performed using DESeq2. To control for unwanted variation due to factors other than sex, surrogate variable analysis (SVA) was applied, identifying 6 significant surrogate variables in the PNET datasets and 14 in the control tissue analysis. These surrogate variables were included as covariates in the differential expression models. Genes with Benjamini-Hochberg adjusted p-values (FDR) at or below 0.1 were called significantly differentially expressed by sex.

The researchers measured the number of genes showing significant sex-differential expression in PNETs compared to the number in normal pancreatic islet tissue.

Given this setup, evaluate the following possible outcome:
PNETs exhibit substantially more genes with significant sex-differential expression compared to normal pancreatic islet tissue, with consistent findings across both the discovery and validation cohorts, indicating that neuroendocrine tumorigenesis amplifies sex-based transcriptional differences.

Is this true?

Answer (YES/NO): YES